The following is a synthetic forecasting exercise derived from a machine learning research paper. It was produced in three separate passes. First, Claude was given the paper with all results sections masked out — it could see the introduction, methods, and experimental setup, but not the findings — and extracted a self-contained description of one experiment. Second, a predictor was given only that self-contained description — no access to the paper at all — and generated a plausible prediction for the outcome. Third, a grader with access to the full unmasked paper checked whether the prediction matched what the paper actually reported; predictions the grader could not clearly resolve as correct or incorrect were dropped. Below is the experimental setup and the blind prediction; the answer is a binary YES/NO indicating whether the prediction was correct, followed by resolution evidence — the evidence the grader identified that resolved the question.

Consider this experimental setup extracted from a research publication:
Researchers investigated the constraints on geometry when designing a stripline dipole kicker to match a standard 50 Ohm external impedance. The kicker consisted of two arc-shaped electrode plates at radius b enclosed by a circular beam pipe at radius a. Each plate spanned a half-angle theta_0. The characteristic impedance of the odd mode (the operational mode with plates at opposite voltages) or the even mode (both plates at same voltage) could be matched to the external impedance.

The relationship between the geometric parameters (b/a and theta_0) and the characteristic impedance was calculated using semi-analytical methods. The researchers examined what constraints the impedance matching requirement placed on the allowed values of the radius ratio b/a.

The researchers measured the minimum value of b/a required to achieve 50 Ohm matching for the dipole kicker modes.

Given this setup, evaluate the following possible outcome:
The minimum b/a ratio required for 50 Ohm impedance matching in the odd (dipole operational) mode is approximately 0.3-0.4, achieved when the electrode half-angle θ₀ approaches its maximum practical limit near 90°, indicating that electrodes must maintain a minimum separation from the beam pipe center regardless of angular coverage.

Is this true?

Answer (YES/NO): NO